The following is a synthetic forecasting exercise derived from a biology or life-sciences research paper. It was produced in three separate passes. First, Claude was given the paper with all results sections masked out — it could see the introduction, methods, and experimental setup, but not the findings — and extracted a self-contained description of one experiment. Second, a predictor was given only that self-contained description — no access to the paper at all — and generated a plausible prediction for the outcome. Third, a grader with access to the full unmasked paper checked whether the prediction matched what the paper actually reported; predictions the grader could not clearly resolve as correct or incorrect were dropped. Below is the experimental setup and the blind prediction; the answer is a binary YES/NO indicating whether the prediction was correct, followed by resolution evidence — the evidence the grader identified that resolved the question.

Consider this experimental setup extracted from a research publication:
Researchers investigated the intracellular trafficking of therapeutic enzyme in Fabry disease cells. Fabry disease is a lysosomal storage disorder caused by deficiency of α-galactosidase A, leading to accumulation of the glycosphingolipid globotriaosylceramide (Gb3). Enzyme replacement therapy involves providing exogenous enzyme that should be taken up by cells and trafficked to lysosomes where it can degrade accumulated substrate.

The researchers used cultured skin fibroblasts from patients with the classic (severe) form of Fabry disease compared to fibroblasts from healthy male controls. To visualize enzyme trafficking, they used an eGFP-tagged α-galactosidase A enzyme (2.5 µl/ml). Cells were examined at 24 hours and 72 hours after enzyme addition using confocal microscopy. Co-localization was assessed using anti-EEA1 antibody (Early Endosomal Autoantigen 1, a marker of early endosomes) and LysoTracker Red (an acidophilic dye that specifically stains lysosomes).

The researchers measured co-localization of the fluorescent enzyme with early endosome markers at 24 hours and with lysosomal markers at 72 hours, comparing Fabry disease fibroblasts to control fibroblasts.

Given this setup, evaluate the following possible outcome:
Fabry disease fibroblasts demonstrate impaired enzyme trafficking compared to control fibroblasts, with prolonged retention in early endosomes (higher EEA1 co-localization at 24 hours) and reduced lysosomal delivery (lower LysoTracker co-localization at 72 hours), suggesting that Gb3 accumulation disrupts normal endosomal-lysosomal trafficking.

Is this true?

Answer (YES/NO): NO